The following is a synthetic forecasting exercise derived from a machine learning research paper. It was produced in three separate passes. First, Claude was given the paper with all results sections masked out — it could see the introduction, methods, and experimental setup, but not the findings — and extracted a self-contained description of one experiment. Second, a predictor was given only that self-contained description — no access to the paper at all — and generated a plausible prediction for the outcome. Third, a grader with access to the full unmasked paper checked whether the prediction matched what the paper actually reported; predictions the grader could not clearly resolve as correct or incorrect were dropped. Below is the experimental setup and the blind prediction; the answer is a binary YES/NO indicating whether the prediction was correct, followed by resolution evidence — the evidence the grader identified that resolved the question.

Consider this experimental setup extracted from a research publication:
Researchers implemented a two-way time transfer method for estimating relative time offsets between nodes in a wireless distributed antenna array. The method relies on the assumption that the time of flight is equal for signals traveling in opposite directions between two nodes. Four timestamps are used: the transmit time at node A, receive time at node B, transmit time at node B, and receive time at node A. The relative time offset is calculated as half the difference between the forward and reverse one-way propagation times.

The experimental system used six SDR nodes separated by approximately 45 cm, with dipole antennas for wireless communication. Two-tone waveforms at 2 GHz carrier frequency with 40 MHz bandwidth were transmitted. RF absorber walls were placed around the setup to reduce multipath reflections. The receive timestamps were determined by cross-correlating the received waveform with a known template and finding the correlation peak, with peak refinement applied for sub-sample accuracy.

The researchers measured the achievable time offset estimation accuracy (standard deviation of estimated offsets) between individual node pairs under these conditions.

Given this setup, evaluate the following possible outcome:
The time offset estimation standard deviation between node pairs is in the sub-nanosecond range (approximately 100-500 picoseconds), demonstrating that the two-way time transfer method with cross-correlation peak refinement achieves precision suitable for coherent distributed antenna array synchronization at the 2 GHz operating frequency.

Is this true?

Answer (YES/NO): NO